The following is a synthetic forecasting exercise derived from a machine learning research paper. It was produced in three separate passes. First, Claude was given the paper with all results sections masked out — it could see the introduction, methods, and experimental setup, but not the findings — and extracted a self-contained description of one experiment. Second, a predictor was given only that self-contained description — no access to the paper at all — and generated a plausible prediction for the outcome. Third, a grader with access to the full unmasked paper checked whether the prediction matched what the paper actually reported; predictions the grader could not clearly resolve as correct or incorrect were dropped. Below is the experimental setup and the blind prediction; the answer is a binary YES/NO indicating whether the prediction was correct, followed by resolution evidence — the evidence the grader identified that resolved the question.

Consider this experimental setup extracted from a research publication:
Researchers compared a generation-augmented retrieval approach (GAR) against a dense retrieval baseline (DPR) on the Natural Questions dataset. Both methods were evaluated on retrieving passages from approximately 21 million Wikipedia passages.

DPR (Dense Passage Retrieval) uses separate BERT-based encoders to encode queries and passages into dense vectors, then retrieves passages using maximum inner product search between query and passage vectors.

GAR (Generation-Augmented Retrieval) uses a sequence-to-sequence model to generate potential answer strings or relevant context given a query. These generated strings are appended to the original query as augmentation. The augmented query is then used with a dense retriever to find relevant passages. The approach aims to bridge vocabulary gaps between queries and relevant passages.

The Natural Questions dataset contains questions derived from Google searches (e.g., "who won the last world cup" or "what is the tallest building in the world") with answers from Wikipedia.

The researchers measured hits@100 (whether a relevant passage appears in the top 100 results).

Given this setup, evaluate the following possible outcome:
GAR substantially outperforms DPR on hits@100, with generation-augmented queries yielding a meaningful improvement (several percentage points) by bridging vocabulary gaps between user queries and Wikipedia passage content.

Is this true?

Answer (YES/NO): NO